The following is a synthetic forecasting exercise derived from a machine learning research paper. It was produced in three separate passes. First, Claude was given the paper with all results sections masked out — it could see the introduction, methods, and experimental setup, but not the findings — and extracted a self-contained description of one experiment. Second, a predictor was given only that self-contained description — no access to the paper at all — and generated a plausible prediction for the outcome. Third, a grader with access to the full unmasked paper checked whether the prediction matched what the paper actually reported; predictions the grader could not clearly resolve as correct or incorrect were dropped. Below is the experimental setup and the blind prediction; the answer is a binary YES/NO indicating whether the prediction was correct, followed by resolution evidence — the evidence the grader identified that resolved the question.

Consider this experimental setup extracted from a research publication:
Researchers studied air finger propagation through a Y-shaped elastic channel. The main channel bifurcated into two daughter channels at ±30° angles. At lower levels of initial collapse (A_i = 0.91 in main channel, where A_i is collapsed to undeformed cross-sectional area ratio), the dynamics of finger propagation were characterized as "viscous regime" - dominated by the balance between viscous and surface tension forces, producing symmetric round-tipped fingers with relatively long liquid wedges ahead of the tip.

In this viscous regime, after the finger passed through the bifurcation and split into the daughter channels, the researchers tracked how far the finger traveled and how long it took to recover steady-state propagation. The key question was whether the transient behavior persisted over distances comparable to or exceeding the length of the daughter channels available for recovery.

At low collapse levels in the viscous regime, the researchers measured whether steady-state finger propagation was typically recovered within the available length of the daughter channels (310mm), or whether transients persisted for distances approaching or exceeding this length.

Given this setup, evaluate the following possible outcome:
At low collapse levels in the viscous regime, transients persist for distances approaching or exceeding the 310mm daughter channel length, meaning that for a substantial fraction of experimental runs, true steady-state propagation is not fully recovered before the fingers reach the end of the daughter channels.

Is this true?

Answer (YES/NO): NO